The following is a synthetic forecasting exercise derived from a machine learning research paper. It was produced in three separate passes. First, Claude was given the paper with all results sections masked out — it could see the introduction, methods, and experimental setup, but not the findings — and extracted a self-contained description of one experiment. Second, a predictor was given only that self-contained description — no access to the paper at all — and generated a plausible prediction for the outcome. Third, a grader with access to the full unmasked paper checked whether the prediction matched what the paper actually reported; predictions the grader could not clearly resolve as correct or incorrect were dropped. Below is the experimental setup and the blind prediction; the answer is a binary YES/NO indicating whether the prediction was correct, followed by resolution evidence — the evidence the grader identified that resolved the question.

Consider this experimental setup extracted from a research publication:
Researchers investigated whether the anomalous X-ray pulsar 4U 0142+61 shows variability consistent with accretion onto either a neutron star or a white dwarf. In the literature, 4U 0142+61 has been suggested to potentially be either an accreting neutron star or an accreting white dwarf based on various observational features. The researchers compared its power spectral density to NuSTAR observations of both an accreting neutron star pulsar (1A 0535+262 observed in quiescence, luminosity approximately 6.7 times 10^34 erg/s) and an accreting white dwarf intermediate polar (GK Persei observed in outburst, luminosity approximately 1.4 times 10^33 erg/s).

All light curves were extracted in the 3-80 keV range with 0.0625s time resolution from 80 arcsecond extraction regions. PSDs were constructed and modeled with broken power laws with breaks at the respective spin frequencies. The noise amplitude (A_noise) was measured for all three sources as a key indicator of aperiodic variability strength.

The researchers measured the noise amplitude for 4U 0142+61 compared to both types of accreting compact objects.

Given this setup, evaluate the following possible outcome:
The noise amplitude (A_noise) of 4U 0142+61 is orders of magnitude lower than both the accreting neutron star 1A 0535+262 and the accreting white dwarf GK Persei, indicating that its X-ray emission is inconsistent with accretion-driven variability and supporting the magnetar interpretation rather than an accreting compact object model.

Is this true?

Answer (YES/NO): YES